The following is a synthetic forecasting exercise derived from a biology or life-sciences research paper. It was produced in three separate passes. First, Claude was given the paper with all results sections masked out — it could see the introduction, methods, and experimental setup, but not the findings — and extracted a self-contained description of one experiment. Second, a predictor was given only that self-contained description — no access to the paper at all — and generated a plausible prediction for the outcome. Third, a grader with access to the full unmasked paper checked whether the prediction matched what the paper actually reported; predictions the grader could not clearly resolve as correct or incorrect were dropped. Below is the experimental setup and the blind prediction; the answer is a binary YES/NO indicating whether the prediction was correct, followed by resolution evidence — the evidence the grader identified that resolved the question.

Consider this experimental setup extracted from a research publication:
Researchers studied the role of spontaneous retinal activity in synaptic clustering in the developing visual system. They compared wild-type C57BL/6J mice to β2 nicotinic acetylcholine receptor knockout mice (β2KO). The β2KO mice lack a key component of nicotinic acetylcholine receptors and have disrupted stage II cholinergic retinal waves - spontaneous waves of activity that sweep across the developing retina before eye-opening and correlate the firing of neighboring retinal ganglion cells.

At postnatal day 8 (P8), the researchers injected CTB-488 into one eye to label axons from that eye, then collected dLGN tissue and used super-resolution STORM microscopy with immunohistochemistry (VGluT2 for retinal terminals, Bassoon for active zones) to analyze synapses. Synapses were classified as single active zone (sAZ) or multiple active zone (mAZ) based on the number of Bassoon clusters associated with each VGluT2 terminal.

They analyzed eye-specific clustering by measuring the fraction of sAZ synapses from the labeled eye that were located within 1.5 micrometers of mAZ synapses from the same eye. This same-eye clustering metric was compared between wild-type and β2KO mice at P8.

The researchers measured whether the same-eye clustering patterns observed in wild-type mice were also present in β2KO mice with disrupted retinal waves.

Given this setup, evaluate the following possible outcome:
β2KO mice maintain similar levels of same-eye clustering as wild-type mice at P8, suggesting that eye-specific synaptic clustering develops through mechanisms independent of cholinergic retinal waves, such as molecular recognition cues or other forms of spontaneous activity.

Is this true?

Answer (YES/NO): NO